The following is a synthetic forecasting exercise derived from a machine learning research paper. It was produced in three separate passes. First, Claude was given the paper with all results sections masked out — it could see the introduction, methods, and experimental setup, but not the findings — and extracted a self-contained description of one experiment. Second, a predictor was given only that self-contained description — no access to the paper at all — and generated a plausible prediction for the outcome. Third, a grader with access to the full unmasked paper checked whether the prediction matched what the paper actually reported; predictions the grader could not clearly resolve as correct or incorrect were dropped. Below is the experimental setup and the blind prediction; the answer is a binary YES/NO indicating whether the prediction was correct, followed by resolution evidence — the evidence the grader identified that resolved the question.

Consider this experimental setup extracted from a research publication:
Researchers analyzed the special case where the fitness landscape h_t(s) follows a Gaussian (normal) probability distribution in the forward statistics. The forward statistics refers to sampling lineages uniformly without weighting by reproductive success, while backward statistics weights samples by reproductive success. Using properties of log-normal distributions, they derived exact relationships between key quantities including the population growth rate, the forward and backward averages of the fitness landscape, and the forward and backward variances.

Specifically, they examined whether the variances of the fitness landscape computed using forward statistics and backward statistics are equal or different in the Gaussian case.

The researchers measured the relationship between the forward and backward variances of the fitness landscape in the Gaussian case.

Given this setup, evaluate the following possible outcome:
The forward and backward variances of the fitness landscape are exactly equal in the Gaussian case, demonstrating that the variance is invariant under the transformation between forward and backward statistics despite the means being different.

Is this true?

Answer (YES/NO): YES